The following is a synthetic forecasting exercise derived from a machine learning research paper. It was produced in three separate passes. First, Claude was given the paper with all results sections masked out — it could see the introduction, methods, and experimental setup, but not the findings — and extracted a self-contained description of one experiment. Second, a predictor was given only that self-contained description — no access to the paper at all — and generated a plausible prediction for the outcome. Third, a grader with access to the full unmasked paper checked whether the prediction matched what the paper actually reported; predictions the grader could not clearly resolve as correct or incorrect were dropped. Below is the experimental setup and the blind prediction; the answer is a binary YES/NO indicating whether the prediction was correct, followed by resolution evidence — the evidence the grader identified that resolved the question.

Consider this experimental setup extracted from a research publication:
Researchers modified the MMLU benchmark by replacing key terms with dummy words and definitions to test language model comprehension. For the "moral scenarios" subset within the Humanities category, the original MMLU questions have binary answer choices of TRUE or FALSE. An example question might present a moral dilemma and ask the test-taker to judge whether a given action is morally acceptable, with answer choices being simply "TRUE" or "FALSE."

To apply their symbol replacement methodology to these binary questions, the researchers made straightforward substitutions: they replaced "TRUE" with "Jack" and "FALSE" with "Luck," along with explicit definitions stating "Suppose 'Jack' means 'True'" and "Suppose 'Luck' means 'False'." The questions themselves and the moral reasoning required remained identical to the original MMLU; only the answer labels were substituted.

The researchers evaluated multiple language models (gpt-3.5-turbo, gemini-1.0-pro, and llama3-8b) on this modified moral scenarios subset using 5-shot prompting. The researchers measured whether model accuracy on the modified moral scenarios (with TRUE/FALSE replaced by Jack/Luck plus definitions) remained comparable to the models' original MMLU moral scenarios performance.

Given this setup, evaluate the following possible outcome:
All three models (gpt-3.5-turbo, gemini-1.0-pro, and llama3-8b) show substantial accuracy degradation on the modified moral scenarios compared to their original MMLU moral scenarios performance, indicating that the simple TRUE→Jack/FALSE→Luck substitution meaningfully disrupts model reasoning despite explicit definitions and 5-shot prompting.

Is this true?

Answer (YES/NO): YES